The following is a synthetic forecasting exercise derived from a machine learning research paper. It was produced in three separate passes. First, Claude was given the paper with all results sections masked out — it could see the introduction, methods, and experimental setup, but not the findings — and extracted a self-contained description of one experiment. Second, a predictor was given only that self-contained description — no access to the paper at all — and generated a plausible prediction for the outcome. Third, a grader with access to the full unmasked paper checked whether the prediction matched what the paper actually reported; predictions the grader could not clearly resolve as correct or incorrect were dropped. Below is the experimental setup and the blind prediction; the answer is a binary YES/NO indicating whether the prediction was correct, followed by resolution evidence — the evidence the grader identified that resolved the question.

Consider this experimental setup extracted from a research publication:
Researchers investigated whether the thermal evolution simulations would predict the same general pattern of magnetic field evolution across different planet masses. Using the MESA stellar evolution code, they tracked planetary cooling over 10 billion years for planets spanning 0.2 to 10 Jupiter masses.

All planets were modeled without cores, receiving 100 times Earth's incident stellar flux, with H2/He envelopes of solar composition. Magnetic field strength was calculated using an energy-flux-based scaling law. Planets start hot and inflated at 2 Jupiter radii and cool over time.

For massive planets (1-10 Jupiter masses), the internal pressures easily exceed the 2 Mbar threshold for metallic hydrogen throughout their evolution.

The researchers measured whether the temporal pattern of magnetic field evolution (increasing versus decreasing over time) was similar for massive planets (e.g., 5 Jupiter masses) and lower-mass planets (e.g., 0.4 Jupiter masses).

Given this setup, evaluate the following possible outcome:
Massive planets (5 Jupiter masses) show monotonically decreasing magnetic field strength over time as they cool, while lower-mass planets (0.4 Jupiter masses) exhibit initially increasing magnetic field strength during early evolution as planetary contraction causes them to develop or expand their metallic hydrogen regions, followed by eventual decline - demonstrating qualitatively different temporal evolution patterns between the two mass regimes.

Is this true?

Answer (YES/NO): NO